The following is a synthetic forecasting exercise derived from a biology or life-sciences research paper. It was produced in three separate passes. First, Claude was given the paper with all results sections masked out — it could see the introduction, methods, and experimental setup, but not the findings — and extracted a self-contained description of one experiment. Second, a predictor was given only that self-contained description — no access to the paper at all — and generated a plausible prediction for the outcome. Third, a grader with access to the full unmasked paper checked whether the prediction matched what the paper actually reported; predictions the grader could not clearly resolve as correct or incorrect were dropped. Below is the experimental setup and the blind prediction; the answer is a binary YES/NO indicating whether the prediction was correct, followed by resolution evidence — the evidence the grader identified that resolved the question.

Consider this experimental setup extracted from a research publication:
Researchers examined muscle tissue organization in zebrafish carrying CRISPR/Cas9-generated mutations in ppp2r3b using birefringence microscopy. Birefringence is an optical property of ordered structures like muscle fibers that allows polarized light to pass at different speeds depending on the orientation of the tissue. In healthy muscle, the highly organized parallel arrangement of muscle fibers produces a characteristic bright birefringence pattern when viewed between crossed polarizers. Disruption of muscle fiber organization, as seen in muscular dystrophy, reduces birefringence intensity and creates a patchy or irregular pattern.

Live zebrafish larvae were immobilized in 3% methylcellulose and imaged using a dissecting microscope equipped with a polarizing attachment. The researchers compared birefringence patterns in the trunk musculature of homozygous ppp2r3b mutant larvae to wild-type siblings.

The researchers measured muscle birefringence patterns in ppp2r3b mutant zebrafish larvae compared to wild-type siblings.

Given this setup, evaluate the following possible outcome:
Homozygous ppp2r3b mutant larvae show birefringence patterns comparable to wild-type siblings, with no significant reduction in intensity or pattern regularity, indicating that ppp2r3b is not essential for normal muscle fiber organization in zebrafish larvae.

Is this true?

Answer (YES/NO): YES